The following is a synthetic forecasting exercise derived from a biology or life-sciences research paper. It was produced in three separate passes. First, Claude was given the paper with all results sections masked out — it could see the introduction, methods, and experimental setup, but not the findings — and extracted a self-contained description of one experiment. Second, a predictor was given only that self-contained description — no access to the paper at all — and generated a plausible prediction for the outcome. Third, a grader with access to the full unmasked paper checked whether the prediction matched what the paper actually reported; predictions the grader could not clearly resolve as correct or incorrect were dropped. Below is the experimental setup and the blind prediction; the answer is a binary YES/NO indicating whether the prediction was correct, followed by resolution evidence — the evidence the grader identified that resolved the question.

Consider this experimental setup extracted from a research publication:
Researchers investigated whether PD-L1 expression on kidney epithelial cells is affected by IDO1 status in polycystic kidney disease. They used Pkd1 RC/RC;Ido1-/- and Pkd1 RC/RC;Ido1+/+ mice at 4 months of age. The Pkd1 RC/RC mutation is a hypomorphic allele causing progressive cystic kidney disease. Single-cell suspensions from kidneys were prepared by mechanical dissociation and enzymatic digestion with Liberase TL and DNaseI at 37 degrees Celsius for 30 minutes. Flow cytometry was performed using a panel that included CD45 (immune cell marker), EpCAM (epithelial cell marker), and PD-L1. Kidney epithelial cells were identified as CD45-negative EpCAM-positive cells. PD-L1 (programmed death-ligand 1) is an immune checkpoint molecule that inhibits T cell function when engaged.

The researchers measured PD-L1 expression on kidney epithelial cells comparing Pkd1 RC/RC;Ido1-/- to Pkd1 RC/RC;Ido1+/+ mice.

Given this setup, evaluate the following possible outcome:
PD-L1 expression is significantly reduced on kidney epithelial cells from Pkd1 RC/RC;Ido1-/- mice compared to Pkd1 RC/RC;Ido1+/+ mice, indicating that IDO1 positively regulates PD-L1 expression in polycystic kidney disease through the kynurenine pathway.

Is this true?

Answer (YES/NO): YES